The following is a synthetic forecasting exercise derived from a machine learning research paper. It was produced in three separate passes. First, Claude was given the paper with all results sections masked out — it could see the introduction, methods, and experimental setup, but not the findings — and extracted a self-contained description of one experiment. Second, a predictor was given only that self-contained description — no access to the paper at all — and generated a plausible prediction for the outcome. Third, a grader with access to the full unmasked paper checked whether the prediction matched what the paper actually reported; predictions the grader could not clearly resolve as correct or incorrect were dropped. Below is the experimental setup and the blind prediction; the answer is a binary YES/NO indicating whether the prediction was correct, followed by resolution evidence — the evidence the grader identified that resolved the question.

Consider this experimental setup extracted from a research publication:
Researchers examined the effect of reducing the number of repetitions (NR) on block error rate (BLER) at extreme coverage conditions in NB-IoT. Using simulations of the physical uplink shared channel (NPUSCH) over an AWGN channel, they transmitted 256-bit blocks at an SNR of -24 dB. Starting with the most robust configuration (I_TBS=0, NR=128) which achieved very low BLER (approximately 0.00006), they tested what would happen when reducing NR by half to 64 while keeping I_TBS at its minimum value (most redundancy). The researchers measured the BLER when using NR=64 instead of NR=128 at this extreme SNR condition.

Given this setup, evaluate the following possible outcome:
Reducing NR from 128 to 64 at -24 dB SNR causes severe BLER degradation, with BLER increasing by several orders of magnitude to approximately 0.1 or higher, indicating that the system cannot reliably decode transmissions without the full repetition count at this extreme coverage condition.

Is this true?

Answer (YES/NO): NO